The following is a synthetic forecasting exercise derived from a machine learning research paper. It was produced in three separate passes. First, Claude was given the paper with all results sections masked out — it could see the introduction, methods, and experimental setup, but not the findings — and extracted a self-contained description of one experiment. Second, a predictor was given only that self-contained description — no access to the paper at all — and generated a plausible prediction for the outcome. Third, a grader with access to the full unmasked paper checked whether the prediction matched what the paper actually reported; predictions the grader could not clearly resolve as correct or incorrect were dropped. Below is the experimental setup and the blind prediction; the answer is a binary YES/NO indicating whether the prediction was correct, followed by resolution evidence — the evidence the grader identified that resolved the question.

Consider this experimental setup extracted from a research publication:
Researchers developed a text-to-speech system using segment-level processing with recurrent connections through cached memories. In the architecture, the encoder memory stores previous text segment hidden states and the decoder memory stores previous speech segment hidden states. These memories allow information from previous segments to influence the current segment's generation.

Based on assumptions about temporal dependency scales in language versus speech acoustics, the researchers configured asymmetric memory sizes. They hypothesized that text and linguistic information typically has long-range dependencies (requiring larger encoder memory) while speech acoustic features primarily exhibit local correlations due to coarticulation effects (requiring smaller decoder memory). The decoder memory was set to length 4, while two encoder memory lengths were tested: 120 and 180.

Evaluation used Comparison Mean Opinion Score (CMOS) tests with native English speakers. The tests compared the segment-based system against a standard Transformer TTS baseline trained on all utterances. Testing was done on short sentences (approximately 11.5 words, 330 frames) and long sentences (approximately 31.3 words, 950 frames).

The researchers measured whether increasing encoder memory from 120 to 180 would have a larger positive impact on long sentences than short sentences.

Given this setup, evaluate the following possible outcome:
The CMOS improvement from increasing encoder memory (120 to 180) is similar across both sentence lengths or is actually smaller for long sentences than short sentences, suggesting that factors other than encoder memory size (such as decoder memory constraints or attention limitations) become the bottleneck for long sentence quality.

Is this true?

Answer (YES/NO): YES